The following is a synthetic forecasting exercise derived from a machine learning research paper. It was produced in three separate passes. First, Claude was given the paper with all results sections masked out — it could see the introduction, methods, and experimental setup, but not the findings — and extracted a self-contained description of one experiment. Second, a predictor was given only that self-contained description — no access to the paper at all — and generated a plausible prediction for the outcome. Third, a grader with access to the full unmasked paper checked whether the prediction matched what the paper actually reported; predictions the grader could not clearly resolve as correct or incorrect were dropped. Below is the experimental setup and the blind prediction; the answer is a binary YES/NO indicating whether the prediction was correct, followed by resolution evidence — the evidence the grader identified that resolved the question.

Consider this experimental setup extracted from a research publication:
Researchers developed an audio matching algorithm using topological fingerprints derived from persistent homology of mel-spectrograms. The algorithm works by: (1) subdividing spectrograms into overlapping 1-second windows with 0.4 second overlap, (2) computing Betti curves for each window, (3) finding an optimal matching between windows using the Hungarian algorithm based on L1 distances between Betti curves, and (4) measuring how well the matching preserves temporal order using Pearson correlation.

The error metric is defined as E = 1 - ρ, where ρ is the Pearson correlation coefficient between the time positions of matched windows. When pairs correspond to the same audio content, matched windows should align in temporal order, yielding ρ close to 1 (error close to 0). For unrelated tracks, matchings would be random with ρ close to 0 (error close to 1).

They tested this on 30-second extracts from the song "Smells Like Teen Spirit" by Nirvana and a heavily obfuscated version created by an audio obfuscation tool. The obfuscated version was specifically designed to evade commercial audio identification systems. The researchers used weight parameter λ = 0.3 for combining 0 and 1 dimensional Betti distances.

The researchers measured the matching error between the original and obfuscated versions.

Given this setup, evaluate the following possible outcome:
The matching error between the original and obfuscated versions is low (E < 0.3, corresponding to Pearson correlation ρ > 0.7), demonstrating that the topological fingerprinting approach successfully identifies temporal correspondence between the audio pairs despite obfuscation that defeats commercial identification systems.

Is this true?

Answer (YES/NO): YES